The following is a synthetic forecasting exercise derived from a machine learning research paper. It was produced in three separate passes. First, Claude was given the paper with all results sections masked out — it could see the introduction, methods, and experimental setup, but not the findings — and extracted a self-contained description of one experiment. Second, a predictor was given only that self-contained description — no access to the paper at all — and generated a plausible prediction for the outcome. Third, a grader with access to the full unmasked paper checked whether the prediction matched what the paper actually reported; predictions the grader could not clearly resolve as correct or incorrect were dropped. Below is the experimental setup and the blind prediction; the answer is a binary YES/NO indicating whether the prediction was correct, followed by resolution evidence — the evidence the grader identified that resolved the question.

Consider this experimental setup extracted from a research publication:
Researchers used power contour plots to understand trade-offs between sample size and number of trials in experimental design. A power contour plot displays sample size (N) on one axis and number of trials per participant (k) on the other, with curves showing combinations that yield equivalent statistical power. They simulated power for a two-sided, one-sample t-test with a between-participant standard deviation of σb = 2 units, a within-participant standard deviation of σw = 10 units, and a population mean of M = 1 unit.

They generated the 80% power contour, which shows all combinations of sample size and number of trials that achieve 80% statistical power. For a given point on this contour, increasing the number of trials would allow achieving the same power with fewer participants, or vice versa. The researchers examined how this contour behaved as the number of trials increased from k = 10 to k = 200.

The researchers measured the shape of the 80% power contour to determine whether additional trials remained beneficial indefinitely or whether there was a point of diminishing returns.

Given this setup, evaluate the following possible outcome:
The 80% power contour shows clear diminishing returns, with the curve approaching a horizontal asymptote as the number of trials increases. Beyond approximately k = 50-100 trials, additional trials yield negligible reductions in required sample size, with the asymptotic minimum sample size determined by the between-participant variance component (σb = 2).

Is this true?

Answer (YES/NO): YES